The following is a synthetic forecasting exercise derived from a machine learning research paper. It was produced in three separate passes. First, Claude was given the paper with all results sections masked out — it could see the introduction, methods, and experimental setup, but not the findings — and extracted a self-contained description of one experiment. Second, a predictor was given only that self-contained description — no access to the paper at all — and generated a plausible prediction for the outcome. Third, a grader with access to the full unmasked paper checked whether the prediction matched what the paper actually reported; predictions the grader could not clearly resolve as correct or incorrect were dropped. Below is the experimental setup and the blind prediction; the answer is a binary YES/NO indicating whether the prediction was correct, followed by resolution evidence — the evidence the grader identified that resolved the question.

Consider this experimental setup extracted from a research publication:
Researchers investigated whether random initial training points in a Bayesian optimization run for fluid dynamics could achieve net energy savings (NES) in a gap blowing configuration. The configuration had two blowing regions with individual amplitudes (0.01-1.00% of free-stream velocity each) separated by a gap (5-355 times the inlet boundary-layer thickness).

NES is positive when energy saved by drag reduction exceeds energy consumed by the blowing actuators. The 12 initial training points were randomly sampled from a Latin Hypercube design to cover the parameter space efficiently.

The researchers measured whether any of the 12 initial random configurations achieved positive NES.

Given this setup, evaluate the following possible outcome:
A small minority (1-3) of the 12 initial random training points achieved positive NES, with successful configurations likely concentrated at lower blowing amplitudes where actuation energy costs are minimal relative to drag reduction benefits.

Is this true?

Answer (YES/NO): NO